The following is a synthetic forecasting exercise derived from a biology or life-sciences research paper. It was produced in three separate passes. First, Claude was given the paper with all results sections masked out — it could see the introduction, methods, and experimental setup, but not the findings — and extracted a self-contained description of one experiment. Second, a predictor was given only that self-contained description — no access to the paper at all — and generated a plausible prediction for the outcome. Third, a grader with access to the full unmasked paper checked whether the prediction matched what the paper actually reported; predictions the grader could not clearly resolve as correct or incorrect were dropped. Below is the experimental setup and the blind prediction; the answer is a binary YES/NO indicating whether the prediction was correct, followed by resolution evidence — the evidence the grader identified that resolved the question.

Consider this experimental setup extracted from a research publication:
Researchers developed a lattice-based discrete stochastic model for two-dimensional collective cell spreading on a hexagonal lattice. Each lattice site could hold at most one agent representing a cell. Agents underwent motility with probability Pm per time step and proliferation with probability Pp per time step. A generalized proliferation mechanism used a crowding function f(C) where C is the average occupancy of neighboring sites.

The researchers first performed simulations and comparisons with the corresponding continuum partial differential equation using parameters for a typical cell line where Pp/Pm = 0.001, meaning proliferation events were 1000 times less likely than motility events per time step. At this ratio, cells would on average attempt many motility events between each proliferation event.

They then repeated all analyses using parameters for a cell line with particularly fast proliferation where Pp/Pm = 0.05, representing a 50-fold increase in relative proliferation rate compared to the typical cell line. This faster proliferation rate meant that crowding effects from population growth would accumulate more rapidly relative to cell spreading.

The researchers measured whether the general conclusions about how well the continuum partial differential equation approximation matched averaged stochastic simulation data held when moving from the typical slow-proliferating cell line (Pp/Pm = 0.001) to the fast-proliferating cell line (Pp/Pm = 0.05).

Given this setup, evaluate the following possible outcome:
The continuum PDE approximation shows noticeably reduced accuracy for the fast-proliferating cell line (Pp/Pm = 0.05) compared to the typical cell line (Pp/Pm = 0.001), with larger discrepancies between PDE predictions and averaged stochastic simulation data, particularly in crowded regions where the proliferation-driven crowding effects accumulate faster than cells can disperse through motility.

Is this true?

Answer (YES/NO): NO